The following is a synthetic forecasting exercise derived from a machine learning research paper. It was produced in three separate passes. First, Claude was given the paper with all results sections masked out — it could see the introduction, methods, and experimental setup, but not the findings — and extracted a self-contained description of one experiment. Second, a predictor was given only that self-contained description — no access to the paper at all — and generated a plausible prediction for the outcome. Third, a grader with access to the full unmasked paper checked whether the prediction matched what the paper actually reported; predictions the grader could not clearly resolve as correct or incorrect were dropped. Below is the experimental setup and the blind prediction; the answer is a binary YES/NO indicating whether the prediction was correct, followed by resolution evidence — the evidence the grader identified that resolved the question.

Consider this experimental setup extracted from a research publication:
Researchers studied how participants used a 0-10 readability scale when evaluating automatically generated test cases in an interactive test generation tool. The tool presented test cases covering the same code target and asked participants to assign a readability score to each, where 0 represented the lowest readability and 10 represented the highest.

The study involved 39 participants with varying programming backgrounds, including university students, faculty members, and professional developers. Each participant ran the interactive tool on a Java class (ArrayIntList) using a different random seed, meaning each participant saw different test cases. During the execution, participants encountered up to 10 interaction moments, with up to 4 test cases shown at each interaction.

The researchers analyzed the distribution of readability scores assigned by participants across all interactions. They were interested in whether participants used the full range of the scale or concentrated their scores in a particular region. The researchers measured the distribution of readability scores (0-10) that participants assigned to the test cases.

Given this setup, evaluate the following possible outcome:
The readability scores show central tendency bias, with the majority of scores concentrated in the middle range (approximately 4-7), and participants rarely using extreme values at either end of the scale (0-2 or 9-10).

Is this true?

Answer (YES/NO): NO